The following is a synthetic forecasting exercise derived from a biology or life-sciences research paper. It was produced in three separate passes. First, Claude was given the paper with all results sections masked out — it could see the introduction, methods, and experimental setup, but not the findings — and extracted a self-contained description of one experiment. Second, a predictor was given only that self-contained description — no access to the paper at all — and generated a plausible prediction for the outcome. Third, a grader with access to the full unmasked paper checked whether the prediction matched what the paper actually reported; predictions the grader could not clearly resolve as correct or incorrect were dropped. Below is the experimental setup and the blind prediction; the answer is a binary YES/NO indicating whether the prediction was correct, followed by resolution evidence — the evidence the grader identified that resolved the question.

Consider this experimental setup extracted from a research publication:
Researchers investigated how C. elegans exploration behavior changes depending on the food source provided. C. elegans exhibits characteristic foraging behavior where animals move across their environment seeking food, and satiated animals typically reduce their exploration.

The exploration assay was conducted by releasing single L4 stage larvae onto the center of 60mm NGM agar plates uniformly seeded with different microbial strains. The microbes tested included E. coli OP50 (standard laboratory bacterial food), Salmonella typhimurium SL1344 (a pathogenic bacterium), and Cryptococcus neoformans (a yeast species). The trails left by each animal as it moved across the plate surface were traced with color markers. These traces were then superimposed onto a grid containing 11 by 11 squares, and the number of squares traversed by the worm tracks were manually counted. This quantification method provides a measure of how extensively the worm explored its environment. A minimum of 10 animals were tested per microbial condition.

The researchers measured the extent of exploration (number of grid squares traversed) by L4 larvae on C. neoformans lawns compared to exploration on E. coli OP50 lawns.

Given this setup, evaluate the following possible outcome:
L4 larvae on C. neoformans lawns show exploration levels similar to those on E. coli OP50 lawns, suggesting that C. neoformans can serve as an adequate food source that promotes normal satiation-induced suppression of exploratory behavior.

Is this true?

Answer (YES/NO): NO